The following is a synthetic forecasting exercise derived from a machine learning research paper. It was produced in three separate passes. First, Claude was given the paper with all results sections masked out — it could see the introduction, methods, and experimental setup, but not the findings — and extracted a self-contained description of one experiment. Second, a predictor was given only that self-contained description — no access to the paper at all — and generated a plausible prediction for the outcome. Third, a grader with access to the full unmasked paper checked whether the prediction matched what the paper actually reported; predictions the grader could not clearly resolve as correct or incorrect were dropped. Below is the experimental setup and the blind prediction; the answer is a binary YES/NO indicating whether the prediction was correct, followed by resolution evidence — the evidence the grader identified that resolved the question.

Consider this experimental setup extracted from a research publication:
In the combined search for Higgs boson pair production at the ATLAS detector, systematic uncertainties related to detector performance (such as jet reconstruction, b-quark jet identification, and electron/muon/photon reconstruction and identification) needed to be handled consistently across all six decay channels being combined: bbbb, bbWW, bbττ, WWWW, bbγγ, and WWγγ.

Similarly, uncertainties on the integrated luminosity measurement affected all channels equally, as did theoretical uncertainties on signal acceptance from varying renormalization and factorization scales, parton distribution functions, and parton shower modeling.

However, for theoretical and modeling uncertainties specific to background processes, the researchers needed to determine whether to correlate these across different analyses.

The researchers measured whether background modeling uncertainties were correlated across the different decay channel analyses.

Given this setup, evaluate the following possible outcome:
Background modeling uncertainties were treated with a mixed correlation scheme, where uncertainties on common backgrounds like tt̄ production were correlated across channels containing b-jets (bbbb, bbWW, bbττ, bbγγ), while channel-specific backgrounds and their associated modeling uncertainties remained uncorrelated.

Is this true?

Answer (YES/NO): NO